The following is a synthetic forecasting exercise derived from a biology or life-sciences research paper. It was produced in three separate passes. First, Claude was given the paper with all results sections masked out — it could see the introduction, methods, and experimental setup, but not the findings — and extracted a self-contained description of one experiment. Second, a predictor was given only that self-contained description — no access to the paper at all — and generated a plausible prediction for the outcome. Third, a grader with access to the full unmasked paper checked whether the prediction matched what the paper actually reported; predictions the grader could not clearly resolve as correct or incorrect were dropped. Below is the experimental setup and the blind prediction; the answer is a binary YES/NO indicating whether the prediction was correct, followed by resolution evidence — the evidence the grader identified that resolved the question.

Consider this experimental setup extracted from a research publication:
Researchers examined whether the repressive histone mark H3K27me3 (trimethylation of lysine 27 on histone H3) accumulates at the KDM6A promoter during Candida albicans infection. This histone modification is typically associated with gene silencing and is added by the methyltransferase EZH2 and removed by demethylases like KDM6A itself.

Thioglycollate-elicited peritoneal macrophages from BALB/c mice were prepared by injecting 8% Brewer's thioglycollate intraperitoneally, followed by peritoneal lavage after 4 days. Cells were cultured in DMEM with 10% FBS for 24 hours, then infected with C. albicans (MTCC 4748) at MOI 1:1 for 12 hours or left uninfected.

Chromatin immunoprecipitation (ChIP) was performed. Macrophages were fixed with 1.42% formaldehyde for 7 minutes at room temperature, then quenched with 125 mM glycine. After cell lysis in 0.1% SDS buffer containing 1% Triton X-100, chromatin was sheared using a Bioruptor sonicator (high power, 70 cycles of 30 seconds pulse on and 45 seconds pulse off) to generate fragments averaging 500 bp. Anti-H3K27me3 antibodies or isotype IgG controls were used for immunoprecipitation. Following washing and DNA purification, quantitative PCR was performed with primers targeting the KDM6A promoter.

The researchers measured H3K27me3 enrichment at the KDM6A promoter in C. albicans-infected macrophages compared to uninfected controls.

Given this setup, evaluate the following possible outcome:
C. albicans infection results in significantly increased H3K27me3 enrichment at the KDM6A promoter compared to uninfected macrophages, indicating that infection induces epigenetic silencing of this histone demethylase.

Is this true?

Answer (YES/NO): YES